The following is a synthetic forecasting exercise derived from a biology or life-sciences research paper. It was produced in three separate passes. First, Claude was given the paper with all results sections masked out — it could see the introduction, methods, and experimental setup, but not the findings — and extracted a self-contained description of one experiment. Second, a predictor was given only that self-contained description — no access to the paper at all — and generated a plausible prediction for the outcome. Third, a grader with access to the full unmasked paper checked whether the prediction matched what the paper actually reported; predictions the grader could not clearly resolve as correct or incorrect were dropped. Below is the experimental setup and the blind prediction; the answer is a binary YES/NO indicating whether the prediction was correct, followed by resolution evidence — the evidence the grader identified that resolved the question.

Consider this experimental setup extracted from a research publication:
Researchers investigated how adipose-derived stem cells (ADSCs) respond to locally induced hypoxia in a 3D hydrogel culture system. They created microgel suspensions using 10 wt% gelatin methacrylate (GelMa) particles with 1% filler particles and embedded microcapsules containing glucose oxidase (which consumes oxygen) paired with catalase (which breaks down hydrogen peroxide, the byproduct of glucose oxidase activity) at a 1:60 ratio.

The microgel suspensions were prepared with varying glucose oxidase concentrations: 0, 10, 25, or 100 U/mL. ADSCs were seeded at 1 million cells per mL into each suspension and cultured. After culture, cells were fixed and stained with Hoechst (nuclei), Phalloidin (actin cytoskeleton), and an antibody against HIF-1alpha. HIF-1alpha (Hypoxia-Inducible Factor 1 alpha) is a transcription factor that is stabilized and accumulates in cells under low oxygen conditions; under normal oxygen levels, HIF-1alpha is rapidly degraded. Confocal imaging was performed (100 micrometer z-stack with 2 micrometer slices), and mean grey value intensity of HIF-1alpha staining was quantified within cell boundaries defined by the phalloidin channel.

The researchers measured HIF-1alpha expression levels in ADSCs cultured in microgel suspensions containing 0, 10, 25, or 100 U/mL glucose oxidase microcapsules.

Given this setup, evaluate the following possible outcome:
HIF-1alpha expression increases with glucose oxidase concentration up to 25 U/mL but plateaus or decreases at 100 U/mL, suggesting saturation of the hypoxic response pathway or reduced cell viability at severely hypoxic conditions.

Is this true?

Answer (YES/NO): NO